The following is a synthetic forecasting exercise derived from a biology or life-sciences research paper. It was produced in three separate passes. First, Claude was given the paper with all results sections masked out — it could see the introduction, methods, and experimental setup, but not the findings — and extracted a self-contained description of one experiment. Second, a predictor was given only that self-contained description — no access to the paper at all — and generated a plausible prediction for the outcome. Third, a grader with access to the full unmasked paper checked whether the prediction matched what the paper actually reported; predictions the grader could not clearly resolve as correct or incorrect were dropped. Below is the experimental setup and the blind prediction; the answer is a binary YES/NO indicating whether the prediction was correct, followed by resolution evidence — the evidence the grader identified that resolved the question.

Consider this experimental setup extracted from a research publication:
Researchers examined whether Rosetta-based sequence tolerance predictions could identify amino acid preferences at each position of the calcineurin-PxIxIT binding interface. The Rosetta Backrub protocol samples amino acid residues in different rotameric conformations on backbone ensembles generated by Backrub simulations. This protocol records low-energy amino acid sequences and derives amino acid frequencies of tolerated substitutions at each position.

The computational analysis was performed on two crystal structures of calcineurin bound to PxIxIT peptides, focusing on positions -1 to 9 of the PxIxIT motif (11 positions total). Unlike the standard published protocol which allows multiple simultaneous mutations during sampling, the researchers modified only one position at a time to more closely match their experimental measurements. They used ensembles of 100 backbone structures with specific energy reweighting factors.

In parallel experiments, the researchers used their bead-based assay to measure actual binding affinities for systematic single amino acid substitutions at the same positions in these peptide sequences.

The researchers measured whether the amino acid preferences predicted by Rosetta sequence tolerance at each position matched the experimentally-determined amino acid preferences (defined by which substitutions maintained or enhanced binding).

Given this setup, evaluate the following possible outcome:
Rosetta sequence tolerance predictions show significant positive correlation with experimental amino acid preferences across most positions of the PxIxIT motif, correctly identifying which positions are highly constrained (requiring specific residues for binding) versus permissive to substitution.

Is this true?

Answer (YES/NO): NO